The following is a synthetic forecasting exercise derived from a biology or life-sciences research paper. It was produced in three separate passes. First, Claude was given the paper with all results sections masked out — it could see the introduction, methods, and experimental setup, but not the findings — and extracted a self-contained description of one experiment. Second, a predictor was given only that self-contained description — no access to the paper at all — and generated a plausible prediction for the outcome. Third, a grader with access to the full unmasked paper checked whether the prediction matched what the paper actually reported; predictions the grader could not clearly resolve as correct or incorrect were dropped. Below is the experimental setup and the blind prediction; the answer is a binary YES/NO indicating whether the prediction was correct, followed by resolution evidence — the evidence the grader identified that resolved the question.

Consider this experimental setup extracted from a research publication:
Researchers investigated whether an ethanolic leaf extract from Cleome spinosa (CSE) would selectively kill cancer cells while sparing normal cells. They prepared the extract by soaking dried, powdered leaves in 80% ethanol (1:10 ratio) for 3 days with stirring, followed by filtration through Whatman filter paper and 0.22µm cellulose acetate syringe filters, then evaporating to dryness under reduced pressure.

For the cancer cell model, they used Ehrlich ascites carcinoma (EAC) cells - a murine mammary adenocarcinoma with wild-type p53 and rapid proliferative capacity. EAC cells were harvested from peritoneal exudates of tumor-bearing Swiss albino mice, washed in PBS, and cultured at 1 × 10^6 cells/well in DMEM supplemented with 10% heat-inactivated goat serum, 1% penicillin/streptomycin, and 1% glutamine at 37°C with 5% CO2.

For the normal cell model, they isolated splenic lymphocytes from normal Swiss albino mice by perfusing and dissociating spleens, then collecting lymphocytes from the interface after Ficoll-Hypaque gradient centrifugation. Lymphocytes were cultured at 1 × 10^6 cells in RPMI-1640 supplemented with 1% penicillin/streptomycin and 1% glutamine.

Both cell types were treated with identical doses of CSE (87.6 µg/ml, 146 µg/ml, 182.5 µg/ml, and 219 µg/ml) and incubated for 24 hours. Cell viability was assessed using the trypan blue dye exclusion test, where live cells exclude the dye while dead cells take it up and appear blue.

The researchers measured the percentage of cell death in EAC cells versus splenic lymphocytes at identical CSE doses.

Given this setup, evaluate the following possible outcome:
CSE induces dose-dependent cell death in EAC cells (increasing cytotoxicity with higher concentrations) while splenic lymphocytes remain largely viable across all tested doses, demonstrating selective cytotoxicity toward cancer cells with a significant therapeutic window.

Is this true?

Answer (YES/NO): NO